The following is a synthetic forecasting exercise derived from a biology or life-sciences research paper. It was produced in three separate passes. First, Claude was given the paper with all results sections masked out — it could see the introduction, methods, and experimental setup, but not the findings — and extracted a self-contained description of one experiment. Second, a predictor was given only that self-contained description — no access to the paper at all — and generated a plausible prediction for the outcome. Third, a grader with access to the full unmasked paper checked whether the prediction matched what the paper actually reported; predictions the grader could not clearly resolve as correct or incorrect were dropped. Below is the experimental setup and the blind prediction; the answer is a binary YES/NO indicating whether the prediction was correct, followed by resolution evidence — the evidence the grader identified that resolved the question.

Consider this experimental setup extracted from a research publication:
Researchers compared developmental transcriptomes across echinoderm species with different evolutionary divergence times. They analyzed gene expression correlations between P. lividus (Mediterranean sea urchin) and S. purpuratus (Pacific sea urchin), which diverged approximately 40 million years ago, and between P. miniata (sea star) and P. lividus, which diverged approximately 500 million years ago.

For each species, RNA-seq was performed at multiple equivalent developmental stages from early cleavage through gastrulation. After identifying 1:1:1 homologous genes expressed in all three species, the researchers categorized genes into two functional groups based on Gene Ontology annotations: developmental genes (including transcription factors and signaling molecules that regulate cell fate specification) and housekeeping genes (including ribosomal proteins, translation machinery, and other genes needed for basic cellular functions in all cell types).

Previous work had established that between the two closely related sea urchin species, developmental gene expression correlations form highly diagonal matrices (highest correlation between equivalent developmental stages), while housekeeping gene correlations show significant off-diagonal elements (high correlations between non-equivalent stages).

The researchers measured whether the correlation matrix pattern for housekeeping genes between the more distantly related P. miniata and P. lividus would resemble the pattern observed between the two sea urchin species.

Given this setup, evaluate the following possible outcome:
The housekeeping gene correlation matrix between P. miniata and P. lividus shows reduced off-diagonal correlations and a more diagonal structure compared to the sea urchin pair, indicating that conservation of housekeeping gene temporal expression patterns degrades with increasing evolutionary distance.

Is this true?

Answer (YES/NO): NO